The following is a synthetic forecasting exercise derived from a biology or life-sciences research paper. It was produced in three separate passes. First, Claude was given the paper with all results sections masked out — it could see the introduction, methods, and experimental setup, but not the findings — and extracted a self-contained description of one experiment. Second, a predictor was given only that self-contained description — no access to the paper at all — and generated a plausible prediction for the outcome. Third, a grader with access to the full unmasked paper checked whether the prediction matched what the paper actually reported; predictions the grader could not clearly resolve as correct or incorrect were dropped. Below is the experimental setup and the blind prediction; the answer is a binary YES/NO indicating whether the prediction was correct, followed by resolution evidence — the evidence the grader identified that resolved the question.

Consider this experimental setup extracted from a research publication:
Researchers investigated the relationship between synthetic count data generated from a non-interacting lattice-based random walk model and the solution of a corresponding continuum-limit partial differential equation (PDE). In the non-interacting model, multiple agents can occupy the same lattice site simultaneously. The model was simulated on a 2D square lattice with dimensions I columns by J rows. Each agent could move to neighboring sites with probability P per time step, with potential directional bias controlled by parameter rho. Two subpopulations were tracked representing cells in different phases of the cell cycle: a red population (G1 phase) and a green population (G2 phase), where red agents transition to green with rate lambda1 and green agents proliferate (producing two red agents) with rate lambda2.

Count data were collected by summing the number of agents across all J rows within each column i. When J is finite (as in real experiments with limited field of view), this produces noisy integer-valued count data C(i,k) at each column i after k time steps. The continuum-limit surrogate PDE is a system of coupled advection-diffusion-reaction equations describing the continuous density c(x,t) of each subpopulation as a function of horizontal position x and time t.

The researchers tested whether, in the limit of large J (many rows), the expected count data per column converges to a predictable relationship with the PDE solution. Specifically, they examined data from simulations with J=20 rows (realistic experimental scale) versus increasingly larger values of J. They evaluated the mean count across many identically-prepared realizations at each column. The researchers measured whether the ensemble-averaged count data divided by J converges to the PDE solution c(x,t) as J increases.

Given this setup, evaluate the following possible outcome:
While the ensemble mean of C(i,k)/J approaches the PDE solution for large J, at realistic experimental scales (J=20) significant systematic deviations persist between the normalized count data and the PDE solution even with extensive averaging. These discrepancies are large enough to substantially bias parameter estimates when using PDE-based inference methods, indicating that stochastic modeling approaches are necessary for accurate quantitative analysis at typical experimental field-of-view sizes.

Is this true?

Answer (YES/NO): NO